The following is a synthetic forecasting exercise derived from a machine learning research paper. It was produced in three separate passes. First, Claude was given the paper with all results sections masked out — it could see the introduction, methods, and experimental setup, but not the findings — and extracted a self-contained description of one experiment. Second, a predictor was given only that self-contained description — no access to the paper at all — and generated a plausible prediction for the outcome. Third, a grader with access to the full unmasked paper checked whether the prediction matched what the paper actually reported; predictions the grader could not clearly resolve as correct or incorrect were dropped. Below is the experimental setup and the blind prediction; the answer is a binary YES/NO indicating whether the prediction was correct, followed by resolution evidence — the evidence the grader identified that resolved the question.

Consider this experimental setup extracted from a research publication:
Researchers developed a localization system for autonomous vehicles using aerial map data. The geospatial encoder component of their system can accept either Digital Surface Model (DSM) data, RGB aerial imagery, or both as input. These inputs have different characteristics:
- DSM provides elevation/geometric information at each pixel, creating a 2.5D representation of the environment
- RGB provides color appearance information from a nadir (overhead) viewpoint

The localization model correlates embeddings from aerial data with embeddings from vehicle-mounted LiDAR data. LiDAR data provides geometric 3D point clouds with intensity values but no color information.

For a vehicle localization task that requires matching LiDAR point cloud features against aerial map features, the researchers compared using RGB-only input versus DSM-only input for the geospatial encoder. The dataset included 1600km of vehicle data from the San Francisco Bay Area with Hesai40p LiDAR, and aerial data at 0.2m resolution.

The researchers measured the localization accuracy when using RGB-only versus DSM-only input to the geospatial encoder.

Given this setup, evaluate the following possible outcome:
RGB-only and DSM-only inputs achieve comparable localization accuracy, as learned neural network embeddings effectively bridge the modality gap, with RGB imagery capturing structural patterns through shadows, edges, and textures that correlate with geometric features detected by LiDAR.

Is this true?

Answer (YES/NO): NO